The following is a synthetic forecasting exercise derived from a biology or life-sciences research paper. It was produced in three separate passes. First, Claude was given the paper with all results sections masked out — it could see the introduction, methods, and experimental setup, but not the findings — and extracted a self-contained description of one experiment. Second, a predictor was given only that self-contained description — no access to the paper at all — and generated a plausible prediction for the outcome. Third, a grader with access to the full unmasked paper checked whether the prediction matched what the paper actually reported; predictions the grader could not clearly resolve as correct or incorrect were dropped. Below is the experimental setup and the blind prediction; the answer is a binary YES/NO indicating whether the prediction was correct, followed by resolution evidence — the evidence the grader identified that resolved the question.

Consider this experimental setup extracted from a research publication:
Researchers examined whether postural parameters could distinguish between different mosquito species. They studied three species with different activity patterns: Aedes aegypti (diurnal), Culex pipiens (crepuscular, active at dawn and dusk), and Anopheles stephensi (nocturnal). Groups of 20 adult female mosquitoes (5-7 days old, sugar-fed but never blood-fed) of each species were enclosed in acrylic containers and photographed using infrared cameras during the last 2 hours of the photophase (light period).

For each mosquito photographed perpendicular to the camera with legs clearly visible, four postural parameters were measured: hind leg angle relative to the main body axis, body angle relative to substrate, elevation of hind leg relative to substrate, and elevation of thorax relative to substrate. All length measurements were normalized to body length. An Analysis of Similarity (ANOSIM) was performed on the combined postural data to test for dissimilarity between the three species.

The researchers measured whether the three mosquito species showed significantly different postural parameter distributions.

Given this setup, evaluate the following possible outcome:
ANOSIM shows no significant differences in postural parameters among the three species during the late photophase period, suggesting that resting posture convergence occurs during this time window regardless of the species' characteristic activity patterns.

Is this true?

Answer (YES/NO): NO